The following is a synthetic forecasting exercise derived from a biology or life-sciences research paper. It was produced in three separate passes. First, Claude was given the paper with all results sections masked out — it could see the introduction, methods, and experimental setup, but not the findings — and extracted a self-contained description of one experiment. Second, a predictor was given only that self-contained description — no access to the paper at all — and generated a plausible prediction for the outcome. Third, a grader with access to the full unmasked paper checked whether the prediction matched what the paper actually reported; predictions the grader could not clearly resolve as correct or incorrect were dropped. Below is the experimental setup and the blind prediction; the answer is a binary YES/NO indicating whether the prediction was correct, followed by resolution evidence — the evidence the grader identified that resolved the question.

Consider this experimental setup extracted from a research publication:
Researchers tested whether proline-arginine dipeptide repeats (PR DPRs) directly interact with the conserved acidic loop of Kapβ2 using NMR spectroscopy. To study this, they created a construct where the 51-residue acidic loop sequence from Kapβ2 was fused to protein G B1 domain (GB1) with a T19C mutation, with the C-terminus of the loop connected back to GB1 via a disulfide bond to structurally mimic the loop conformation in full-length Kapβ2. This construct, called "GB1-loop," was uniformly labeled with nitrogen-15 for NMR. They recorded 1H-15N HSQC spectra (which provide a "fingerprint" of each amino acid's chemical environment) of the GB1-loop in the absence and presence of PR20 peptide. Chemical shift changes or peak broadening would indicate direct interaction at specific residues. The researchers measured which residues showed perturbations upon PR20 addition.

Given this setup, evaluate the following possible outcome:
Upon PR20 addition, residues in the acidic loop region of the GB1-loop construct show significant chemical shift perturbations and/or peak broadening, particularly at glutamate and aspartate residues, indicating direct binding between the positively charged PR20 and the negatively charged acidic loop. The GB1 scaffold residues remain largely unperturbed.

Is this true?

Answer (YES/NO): NO